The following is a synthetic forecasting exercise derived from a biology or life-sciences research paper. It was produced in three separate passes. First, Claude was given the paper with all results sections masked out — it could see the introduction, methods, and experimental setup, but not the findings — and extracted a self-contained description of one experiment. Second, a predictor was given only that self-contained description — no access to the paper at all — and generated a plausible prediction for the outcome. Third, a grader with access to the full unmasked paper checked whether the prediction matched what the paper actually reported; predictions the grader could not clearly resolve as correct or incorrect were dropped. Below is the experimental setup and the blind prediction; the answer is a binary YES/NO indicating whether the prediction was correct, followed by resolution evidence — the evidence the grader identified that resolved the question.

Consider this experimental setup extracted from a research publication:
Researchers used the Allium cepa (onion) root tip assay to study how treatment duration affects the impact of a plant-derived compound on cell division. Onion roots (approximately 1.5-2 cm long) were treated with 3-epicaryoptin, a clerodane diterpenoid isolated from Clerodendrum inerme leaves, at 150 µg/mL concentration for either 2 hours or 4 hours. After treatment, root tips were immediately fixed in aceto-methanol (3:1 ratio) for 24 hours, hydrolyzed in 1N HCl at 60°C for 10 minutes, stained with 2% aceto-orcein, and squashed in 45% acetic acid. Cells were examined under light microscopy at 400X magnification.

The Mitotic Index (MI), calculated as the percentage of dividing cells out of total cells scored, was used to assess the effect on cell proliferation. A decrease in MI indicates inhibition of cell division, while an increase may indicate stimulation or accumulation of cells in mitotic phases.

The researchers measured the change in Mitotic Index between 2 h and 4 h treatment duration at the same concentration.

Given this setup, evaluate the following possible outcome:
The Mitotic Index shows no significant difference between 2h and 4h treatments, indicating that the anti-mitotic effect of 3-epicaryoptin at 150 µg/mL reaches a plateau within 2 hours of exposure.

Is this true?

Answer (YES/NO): NO